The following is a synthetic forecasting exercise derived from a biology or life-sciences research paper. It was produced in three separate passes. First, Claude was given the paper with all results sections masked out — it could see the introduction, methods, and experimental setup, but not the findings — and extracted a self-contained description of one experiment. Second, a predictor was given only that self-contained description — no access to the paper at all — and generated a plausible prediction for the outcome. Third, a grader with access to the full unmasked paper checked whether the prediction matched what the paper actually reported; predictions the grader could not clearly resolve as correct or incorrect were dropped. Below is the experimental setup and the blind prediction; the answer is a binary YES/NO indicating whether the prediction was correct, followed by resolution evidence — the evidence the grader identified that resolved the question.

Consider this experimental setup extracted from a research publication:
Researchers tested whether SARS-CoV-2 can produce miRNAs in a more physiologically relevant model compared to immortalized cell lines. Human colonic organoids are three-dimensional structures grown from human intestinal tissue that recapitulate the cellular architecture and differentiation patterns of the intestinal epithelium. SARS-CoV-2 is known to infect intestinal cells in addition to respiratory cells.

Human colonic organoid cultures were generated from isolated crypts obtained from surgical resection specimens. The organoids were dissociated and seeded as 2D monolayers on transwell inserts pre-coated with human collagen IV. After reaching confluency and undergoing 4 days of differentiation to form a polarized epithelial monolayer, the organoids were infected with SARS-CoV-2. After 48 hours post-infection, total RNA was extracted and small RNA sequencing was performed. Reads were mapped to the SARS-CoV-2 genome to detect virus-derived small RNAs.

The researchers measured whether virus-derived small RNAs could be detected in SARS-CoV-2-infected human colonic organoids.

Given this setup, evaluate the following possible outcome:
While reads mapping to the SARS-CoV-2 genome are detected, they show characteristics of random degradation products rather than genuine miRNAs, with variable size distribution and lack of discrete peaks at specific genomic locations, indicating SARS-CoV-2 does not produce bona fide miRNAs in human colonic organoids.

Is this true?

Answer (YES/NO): NO